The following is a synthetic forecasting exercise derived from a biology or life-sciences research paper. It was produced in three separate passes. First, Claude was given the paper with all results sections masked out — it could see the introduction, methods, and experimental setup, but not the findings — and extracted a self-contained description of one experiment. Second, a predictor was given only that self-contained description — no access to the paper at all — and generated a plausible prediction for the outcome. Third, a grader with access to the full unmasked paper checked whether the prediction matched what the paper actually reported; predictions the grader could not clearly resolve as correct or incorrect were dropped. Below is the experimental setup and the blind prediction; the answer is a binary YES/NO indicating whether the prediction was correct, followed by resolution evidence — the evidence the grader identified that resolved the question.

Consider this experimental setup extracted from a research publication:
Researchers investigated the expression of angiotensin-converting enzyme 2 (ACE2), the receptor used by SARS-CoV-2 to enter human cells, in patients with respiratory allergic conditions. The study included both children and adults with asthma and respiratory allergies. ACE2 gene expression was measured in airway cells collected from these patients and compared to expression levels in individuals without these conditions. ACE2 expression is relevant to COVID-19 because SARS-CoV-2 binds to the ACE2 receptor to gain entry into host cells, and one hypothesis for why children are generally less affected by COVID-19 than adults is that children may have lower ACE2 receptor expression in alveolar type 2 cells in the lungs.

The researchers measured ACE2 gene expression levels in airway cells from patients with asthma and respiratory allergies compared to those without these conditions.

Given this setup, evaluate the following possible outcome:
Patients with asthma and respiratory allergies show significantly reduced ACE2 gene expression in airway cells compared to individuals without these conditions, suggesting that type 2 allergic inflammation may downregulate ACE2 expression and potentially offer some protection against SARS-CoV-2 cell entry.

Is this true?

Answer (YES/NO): YES